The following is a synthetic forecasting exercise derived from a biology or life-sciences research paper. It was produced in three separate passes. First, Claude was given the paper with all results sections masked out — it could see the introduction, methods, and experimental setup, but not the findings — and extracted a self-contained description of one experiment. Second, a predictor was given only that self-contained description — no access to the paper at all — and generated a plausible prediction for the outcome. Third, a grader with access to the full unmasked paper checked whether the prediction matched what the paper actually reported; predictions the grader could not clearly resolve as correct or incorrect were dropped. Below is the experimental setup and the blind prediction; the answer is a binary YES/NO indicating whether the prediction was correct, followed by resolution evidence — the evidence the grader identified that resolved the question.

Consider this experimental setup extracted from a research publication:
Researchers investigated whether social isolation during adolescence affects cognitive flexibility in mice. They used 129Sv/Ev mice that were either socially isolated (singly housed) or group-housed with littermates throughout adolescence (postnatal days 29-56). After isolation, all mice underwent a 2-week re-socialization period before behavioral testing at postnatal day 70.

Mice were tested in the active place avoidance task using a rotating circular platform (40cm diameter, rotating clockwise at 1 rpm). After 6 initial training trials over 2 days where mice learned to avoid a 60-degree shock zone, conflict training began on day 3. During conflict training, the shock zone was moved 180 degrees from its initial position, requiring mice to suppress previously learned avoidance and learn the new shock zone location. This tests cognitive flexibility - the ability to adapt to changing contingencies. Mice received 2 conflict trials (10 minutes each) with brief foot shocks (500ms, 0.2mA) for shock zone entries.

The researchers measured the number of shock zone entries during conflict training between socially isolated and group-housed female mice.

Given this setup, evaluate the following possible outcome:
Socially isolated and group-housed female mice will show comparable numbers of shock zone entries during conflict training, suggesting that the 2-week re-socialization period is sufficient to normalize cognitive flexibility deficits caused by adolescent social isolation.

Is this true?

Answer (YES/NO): NO